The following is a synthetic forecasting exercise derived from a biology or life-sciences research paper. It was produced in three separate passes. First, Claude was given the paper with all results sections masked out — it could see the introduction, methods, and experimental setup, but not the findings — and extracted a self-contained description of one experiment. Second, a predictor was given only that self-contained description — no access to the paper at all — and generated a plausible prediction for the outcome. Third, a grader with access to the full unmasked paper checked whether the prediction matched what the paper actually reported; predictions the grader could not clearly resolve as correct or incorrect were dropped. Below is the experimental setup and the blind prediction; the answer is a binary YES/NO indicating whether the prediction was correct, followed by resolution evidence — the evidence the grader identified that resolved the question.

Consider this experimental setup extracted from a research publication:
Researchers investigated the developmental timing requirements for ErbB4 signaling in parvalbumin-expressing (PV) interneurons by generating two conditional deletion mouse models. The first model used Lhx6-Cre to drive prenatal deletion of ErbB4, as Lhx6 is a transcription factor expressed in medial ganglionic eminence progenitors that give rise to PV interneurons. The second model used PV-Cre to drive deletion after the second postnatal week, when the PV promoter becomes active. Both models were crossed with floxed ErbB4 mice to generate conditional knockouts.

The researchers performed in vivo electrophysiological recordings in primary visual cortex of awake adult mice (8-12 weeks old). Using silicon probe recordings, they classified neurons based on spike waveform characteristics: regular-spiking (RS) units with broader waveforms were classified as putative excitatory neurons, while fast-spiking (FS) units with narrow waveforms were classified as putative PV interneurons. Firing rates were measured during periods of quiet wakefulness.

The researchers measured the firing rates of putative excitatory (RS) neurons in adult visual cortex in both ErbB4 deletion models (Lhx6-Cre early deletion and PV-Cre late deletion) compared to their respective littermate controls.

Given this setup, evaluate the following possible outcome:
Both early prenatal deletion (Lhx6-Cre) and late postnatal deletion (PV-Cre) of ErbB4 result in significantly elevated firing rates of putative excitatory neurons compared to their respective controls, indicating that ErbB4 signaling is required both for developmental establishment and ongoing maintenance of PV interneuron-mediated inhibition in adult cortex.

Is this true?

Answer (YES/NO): NO